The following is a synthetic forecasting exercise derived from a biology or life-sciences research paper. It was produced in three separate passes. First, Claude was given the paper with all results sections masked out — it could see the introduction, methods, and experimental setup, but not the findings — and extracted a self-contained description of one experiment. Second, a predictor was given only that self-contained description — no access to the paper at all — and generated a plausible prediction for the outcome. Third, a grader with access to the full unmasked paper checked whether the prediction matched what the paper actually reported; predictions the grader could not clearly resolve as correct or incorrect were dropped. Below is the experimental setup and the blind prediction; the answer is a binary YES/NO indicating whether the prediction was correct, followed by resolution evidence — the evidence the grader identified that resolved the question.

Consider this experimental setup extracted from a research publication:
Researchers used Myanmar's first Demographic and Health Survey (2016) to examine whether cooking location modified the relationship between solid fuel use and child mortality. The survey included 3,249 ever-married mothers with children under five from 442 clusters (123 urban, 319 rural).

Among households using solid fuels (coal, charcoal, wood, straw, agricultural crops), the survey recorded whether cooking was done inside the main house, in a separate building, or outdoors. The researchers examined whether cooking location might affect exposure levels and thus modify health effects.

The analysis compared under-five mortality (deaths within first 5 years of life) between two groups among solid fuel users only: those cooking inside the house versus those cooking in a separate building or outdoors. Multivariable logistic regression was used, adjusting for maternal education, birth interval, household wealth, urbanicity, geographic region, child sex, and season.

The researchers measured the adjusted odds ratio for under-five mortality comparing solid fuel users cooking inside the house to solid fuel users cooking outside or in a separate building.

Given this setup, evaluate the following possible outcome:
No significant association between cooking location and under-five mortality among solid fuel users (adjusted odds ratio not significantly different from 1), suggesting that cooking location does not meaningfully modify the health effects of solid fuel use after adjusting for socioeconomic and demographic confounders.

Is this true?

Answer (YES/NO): YES